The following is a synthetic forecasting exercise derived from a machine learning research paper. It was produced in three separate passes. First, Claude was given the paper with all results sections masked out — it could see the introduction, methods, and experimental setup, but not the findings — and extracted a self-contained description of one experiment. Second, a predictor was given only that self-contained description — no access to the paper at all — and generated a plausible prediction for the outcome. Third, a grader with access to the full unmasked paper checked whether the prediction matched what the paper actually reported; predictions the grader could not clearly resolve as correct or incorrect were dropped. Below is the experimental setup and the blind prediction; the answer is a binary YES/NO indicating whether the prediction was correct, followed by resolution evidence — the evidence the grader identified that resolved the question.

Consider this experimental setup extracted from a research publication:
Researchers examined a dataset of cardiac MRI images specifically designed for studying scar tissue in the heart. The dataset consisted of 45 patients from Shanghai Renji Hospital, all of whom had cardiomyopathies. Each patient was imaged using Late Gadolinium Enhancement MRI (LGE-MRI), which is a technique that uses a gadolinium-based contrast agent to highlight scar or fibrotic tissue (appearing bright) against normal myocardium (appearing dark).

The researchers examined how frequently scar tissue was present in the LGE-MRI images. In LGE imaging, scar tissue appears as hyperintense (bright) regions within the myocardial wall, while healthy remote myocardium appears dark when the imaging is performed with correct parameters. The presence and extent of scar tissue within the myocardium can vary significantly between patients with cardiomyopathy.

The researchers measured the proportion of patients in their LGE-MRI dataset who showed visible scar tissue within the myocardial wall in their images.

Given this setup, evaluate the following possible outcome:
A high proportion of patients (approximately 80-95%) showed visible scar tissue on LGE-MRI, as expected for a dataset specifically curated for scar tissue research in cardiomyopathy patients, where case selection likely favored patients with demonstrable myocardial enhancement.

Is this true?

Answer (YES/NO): NO